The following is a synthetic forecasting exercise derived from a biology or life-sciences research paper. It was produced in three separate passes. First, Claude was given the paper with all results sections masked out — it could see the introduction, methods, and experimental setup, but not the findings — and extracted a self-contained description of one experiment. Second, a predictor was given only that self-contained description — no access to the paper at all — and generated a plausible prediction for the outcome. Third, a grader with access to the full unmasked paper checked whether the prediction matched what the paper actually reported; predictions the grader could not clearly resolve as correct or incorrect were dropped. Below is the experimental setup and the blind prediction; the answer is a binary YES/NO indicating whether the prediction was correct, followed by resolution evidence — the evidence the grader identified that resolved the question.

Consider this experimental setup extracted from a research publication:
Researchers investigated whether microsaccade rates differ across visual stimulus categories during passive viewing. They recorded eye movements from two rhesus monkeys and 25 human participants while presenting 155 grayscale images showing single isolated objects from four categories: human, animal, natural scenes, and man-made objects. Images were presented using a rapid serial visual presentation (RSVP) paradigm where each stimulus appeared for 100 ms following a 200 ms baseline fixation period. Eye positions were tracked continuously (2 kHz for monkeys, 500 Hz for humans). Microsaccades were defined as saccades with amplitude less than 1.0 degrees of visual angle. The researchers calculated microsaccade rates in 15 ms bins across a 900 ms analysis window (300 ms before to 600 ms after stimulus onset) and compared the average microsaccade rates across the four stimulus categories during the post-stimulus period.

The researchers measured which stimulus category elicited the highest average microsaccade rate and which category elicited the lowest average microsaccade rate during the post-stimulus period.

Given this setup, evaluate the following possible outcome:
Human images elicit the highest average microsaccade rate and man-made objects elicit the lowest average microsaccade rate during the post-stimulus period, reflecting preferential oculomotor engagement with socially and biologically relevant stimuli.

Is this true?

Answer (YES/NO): NO